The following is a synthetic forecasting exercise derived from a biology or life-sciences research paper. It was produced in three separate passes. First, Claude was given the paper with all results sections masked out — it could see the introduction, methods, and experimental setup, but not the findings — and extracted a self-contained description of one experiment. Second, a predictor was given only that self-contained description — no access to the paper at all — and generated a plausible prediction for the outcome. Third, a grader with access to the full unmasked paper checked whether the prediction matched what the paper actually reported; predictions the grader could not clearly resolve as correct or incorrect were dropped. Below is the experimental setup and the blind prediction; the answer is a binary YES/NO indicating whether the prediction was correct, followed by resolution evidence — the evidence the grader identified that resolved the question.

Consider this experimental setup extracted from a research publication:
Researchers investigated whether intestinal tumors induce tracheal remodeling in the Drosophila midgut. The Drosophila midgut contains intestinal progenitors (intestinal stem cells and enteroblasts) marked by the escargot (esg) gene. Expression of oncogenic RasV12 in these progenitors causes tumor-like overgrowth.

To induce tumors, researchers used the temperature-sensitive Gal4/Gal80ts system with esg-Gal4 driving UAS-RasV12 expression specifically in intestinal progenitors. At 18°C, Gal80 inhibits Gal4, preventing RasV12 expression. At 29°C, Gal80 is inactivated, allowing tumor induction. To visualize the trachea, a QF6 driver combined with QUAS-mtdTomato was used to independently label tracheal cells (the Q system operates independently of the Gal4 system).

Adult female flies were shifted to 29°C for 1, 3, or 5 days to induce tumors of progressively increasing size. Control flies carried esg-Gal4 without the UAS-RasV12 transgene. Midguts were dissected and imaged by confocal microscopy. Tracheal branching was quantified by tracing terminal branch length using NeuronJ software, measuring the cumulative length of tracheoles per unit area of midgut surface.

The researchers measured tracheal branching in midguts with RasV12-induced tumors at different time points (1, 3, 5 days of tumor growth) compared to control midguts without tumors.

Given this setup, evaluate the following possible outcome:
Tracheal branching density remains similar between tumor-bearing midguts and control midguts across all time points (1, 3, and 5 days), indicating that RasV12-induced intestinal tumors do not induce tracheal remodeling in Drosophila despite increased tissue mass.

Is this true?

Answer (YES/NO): NO